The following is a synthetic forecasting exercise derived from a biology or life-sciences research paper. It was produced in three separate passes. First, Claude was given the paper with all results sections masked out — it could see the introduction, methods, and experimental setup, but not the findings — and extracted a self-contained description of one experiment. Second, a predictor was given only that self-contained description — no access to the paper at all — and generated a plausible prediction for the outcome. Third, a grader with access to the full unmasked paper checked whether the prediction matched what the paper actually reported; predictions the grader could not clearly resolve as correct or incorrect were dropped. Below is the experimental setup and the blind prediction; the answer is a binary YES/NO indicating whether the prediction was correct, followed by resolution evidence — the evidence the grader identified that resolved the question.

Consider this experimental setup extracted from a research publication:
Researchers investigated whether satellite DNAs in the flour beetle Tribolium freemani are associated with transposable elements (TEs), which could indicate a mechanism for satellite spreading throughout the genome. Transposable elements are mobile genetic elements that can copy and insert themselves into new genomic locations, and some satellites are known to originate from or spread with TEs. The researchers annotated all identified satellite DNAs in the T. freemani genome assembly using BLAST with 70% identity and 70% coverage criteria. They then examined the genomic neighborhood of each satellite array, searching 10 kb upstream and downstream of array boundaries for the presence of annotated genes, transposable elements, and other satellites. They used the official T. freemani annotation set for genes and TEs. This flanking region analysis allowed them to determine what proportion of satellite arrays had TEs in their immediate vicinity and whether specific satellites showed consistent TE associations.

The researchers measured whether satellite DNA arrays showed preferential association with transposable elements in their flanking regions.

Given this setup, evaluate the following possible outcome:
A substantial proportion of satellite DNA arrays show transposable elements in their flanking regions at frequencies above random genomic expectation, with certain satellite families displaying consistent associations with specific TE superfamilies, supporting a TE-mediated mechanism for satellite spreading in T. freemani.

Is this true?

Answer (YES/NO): NO